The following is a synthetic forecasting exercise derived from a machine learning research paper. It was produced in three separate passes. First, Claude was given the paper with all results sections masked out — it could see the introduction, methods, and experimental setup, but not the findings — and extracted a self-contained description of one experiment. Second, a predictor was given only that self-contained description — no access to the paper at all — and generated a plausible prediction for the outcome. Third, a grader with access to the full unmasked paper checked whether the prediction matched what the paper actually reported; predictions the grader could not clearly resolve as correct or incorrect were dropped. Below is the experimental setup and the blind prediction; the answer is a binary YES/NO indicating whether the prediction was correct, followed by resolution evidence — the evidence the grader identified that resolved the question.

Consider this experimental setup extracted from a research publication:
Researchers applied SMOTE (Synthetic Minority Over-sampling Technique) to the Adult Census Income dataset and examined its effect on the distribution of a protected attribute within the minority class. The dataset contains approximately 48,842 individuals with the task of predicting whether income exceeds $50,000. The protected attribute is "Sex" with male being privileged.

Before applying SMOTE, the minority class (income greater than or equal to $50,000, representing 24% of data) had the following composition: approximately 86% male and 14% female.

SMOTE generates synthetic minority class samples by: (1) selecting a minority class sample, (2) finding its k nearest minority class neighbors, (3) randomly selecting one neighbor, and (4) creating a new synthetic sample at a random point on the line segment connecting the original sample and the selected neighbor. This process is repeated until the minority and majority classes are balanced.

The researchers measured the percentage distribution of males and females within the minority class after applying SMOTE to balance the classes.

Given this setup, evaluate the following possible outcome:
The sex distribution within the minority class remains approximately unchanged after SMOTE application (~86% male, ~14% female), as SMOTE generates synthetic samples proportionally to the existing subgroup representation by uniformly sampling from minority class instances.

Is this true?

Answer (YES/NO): NO